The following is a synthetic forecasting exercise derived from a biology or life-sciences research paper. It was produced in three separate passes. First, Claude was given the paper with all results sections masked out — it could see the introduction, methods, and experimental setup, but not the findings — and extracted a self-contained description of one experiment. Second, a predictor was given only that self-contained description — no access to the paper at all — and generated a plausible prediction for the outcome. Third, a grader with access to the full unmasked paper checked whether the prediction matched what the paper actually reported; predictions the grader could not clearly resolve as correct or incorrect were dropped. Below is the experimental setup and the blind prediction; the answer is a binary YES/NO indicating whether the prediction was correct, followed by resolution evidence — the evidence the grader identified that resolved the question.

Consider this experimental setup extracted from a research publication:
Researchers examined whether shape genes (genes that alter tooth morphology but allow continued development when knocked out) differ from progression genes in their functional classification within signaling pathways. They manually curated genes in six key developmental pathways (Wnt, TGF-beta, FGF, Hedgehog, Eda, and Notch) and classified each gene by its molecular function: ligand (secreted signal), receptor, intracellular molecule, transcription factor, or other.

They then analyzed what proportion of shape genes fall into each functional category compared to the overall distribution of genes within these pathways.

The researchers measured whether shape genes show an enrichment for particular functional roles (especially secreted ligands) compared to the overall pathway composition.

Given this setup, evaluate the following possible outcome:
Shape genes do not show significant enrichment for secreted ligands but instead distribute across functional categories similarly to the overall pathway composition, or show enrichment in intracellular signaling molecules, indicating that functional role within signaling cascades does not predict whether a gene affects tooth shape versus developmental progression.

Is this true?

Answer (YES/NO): NO